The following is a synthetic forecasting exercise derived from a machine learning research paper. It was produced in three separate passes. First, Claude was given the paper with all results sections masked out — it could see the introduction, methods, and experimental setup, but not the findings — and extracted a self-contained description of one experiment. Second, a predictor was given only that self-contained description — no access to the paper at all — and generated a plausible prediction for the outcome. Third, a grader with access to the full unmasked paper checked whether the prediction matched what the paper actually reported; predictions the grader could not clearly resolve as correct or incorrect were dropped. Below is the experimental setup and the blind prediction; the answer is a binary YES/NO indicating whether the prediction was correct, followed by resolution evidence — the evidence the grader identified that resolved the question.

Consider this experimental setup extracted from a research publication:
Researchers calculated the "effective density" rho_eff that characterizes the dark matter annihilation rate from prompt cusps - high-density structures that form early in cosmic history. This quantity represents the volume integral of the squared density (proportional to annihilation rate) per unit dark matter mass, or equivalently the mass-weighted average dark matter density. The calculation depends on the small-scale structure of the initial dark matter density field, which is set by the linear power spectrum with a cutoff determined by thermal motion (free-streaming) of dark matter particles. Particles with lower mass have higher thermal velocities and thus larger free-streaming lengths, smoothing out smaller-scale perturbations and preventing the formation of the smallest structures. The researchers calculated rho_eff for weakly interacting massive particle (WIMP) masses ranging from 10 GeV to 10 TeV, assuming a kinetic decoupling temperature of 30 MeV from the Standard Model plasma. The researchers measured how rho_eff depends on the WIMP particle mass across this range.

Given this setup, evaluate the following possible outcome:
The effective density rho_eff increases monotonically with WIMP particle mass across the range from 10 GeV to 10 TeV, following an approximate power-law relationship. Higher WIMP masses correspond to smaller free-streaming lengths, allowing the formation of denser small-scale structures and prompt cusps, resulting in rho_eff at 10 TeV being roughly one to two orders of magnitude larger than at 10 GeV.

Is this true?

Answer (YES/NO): NO